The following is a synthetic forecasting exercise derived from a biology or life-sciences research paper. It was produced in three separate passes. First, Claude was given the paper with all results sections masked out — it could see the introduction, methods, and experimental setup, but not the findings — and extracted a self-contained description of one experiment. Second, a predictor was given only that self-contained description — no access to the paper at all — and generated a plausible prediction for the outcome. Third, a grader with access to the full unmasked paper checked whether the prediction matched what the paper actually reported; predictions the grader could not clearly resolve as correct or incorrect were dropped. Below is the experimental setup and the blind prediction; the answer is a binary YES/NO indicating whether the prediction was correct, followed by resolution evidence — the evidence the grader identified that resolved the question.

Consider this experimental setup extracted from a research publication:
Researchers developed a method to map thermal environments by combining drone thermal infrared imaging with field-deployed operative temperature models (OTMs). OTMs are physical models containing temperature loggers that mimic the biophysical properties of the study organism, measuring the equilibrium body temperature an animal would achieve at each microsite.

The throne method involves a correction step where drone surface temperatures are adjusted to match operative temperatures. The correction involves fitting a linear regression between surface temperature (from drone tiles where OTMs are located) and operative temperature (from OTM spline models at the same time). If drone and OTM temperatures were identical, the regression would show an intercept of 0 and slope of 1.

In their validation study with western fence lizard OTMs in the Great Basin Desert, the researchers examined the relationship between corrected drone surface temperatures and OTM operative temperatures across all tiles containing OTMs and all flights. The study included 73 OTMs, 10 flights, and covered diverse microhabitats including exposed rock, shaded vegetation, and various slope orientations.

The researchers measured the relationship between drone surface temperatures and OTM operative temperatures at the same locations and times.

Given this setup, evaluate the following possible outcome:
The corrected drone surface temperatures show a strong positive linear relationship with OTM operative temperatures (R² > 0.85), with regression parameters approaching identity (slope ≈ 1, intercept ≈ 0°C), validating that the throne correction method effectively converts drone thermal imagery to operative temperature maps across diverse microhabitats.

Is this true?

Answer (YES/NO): NO